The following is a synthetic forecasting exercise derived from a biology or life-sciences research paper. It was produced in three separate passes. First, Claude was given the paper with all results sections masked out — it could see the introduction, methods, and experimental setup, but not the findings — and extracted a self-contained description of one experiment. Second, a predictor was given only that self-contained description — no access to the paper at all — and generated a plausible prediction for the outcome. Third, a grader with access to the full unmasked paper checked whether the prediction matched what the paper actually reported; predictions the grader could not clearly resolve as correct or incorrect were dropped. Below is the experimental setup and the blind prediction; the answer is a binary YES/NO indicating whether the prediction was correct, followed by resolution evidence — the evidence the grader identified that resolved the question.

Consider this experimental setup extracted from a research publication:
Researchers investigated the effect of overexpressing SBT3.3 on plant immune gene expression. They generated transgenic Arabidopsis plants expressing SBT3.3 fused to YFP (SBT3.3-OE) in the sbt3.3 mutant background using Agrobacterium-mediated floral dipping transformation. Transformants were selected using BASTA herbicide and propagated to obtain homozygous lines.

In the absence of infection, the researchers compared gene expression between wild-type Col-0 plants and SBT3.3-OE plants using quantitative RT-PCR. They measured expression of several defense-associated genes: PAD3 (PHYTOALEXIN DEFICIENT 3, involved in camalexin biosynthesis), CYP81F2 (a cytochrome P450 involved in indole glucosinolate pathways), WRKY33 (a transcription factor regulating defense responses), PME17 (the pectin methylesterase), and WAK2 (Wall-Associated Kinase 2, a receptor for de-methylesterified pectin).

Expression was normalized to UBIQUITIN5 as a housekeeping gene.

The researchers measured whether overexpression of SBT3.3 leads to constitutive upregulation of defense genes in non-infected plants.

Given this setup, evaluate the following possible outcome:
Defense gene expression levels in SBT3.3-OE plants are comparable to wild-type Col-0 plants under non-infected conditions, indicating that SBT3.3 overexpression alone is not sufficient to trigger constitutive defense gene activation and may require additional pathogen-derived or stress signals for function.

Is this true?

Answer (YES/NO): YES